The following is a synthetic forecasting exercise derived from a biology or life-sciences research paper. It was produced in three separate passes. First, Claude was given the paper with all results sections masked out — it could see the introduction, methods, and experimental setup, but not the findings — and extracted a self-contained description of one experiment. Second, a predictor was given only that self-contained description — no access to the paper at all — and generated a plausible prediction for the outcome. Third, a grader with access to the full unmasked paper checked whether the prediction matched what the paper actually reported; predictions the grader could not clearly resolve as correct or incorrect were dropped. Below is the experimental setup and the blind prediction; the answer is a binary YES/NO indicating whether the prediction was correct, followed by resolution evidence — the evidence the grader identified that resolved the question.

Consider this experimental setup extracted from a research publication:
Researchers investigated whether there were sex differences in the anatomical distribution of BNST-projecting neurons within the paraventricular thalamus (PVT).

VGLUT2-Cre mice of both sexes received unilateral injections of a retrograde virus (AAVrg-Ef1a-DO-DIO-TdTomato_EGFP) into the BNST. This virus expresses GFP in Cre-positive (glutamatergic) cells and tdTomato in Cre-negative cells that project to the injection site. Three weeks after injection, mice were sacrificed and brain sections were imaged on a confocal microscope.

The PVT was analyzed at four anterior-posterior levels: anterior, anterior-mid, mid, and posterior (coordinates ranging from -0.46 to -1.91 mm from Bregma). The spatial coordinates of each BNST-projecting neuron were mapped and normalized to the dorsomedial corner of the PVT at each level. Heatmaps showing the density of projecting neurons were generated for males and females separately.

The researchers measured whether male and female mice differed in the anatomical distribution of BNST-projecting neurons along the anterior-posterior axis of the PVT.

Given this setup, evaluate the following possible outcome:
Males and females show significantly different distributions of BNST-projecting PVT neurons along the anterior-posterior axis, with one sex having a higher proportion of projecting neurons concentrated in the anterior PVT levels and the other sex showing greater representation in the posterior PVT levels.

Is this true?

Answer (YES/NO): NO